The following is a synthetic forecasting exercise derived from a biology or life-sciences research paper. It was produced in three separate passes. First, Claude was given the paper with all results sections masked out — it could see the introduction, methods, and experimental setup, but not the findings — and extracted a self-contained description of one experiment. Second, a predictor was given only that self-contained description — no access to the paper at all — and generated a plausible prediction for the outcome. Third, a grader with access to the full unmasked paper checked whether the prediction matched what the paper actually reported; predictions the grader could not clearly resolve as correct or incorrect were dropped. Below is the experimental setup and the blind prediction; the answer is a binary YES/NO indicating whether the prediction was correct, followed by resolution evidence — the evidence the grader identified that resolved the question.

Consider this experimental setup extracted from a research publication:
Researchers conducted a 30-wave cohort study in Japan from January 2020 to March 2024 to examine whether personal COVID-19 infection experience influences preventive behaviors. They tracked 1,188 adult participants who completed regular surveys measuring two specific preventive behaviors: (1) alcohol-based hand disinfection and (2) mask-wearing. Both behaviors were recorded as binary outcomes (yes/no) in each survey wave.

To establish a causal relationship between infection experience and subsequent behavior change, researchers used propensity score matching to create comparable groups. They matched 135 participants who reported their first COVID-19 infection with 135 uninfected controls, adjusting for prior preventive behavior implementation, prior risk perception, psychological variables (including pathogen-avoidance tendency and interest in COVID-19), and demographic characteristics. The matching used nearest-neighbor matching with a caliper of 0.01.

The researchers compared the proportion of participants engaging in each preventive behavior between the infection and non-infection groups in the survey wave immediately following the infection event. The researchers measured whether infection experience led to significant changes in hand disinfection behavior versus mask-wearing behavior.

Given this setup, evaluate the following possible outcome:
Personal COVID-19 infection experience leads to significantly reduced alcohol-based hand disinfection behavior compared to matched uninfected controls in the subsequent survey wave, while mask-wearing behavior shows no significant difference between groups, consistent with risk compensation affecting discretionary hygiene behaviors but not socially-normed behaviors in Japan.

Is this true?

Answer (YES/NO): NO